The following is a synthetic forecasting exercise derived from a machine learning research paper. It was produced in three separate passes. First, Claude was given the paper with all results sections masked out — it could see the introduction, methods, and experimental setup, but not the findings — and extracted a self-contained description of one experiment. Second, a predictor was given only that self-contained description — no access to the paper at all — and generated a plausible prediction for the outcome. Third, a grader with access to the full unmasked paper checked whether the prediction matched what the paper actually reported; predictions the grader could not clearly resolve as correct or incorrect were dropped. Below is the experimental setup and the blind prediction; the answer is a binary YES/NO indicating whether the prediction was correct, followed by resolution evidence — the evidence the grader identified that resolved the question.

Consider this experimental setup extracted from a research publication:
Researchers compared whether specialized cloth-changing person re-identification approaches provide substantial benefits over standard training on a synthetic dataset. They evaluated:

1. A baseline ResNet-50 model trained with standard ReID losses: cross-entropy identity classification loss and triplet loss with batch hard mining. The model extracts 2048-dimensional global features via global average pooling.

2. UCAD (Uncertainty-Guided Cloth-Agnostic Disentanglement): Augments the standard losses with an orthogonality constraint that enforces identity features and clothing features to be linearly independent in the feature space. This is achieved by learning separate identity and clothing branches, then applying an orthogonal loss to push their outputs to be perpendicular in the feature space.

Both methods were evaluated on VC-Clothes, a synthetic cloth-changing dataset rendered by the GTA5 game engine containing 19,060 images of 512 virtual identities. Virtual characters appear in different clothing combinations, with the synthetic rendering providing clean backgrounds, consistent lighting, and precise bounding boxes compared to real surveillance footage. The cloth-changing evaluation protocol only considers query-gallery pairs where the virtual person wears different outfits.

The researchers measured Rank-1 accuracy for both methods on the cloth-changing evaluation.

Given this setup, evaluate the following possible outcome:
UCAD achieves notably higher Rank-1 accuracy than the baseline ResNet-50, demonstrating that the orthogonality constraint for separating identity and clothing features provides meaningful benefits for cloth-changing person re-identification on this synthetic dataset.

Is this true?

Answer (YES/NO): YES